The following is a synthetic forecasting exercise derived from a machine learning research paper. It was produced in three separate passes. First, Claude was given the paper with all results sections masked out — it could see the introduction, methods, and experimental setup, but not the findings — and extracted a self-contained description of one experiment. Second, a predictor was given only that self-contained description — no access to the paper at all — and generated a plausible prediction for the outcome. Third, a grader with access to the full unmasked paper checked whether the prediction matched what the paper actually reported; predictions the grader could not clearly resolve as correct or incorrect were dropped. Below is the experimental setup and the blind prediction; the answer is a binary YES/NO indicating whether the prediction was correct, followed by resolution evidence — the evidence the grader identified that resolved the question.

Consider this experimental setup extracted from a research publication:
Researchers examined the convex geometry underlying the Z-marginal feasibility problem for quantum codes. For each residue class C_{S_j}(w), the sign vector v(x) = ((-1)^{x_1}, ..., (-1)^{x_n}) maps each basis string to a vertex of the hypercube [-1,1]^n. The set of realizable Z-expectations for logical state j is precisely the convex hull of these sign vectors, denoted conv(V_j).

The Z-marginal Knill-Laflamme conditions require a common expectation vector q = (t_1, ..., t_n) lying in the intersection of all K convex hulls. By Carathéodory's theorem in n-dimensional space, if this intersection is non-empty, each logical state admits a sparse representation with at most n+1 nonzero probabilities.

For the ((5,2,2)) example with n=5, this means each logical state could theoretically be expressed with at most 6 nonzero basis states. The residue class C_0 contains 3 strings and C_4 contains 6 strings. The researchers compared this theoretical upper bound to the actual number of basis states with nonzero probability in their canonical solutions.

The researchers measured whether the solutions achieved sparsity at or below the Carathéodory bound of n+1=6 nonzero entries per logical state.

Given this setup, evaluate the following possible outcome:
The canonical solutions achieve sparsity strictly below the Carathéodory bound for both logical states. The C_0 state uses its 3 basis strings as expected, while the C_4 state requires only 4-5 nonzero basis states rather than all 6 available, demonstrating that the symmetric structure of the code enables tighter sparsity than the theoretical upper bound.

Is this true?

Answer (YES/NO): YES